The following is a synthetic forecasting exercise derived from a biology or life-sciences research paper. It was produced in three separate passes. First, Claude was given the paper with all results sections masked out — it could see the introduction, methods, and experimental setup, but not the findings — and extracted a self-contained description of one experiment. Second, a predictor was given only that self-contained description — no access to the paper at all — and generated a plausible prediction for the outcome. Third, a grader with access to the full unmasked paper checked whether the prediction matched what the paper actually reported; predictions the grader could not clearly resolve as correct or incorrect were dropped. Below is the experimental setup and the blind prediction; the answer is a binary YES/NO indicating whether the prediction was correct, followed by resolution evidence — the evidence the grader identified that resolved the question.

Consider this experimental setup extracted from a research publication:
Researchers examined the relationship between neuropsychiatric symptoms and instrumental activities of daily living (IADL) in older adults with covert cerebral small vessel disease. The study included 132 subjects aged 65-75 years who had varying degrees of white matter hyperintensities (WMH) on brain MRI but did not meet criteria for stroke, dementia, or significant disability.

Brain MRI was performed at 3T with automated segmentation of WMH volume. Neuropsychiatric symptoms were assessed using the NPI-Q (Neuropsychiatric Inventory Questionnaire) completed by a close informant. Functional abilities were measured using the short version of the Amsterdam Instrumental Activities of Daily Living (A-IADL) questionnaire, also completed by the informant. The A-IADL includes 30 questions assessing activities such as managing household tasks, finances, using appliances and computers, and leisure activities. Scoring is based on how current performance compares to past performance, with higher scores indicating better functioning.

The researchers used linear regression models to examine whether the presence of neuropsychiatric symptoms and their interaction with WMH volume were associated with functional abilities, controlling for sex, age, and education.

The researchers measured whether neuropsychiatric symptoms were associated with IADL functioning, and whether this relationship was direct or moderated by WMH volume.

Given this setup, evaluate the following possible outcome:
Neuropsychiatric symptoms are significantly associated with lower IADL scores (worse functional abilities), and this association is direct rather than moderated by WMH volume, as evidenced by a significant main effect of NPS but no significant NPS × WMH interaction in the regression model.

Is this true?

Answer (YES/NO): YES